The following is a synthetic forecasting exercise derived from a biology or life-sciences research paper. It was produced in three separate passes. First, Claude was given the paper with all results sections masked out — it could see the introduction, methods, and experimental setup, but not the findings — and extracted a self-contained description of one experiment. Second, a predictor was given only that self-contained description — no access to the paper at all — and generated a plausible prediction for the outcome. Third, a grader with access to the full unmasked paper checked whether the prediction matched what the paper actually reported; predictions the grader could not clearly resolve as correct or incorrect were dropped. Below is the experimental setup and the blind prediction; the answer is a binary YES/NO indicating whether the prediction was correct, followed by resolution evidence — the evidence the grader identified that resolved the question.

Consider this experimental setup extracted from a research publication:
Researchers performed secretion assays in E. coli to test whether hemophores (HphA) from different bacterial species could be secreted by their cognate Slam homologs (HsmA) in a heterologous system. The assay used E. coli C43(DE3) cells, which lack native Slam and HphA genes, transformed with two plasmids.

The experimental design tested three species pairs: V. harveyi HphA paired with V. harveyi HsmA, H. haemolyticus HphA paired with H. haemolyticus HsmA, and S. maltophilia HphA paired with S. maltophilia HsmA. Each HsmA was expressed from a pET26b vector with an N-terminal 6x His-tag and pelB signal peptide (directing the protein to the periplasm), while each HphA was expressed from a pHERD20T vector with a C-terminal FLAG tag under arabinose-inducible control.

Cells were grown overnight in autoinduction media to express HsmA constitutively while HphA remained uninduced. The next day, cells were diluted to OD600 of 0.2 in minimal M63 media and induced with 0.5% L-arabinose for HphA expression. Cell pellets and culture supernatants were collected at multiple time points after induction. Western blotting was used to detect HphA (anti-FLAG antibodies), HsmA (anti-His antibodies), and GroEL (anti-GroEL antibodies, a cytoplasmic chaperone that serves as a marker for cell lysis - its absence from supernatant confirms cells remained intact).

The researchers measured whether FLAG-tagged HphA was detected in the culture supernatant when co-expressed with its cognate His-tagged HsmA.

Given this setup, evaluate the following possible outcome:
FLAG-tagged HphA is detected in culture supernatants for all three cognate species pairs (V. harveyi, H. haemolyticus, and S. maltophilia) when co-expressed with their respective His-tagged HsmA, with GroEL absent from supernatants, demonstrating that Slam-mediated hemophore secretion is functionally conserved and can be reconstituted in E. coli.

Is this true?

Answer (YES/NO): NO